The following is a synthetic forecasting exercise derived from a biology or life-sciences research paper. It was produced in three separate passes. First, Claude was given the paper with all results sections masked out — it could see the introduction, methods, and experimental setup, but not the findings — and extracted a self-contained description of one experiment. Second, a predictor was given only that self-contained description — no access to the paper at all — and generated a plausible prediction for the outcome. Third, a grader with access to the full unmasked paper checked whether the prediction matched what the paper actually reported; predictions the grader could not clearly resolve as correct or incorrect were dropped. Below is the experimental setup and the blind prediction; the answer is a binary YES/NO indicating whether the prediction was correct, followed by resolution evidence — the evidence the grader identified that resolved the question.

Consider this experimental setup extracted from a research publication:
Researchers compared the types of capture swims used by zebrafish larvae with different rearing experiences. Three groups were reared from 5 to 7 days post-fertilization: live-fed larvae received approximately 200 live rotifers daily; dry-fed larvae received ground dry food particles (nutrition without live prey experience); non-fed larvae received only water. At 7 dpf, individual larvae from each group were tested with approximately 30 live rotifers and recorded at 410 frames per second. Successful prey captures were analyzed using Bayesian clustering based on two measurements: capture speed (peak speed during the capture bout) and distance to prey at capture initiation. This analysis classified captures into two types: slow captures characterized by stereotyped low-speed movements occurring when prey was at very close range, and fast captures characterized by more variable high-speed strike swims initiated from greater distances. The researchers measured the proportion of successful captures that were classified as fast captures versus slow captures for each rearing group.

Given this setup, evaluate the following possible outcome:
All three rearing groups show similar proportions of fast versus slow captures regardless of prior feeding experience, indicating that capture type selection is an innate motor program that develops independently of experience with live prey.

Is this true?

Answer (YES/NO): NO